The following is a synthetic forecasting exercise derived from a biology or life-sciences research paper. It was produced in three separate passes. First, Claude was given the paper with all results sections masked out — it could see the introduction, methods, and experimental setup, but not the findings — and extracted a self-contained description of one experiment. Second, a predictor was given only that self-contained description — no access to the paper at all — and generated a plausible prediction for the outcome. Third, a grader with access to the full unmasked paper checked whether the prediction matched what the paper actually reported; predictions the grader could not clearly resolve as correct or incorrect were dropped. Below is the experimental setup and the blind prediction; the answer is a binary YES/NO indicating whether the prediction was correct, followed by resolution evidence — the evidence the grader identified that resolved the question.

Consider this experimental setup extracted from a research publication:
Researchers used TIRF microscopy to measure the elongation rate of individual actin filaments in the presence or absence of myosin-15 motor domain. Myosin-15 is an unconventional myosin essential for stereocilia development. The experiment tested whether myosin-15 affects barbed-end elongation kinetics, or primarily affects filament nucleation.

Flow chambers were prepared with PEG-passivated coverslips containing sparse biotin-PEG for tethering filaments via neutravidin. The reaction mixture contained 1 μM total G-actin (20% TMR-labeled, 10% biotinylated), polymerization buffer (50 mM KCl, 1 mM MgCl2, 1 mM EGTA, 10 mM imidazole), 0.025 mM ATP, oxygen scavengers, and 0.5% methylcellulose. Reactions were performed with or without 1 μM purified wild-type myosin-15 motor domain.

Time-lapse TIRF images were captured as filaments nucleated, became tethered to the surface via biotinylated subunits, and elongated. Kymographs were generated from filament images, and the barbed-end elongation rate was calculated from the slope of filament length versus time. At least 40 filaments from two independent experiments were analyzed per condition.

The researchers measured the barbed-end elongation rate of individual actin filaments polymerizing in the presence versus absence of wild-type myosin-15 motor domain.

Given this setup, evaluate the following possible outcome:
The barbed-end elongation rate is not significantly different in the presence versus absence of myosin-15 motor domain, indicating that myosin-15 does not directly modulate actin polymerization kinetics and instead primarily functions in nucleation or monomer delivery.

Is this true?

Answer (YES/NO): NO